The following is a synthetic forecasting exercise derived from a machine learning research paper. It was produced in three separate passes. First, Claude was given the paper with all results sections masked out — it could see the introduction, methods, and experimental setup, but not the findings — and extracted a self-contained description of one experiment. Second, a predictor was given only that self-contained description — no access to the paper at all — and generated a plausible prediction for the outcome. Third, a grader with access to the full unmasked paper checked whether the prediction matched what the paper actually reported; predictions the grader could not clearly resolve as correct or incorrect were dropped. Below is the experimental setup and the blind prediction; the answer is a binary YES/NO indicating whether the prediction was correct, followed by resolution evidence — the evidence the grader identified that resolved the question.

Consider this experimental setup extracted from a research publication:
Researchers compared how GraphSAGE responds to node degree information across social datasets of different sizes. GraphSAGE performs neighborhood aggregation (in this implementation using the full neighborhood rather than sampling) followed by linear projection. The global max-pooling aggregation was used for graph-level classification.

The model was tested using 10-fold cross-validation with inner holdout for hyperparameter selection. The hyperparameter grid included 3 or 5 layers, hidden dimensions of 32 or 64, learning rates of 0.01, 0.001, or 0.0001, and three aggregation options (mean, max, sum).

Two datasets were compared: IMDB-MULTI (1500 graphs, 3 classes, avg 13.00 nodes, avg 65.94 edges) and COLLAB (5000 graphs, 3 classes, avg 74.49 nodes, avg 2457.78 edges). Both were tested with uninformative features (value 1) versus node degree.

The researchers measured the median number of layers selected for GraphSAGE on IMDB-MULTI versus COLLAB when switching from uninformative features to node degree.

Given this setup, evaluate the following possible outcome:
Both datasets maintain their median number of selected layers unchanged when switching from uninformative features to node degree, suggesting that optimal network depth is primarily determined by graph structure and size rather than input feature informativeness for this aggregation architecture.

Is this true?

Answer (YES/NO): NO